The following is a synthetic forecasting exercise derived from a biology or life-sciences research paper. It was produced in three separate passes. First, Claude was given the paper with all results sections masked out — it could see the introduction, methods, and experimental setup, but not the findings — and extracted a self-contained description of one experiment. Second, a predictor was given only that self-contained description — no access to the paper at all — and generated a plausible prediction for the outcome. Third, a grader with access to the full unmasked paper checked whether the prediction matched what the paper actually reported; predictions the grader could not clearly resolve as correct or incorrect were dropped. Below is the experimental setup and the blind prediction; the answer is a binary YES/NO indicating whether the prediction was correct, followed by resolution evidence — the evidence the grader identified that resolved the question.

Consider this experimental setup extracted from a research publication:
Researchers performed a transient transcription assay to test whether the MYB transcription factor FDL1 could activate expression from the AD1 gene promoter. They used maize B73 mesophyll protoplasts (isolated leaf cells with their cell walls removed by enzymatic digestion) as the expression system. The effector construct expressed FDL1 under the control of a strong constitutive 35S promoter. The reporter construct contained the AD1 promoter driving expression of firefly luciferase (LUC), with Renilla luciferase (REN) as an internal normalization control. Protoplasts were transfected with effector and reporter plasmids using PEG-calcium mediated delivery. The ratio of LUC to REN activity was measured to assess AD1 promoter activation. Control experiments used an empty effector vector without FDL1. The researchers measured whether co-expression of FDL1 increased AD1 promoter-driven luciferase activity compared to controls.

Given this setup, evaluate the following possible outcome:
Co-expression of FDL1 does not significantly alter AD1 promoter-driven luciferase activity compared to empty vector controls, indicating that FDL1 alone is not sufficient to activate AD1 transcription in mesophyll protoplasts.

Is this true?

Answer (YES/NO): NO